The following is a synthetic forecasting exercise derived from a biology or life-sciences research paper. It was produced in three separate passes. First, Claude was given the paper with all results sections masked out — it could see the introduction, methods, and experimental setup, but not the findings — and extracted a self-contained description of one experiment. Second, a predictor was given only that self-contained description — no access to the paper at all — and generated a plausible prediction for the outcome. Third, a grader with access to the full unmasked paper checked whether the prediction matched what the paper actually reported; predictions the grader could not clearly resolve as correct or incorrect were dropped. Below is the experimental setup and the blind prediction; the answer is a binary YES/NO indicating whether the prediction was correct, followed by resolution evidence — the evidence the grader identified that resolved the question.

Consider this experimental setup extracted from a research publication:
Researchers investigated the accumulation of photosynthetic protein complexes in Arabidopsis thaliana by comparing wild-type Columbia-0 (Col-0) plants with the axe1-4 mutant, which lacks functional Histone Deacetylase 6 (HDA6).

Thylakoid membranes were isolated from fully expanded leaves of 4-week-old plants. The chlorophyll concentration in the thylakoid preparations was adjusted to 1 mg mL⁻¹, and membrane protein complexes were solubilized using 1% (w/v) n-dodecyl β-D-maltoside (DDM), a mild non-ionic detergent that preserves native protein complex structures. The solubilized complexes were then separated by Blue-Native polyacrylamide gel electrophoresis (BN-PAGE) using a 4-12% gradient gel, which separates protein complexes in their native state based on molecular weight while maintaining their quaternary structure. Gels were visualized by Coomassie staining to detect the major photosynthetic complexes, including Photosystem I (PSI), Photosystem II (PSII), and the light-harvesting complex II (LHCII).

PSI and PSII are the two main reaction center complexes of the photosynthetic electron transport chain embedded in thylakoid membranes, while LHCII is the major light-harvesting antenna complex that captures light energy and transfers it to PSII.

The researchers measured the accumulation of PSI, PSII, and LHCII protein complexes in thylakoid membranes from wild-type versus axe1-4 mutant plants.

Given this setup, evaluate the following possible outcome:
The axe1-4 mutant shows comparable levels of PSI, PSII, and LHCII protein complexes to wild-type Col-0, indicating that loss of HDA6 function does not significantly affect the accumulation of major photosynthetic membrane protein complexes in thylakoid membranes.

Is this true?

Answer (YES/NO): NO